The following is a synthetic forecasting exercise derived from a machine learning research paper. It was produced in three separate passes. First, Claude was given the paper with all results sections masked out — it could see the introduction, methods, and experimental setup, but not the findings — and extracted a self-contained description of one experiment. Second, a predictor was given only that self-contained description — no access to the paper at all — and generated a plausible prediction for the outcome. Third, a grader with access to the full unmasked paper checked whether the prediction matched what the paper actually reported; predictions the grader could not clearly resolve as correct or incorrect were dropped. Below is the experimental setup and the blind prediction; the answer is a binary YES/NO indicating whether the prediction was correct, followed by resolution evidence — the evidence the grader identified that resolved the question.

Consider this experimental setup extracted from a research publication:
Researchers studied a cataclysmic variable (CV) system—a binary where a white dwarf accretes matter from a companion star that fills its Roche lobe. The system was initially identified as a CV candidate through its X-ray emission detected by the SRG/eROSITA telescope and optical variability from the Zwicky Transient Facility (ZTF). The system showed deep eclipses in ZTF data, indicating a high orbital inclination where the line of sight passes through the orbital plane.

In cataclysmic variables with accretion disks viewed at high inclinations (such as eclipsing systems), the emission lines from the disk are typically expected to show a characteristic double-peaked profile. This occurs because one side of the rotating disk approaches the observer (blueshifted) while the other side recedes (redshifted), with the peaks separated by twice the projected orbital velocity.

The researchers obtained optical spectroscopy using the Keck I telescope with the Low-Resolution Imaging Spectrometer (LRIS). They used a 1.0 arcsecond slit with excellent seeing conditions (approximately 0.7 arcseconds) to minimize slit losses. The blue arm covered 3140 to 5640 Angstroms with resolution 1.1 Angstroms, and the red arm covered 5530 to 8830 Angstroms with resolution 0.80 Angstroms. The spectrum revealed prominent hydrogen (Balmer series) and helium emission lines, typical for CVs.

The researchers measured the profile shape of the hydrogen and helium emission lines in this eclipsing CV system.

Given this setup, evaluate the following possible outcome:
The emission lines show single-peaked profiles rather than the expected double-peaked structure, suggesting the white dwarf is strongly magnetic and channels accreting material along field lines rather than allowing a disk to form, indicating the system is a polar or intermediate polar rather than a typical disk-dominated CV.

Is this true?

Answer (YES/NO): NO